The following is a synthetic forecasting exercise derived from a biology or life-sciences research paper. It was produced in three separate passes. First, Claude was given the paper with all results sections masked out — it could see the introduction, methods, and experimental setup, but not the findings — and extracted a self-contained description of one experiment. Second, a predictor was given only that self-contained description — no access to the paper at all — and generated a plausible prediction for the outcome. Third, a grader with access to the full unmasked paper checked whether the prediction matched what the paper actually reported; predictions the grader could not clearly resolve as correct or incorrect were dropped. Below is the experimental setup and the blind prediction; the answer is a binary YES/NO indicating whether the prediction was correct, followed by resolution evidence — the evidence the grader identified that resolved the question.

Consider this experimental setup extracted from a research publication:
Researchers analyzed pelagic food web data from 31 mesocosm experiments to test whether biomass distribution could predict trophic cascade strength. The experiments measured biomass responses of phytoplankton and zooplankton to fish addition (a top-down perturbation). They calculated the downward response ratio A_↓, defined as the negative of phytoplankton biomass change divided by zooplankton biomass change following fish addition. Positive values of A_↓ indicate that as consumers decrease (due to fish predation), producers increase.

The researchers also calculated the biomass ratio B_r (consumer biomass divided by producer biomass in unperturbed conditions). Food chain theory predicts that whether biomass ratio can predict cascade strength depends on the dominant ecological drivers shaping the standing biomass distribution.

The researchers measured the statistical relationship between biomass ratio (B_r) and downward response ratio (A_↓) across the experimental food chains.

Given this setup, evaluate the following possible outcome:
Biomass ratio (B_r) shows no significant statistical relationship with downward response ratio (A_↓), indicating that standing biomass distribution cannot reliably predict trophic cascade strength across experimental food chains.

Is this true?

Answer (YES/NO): NO